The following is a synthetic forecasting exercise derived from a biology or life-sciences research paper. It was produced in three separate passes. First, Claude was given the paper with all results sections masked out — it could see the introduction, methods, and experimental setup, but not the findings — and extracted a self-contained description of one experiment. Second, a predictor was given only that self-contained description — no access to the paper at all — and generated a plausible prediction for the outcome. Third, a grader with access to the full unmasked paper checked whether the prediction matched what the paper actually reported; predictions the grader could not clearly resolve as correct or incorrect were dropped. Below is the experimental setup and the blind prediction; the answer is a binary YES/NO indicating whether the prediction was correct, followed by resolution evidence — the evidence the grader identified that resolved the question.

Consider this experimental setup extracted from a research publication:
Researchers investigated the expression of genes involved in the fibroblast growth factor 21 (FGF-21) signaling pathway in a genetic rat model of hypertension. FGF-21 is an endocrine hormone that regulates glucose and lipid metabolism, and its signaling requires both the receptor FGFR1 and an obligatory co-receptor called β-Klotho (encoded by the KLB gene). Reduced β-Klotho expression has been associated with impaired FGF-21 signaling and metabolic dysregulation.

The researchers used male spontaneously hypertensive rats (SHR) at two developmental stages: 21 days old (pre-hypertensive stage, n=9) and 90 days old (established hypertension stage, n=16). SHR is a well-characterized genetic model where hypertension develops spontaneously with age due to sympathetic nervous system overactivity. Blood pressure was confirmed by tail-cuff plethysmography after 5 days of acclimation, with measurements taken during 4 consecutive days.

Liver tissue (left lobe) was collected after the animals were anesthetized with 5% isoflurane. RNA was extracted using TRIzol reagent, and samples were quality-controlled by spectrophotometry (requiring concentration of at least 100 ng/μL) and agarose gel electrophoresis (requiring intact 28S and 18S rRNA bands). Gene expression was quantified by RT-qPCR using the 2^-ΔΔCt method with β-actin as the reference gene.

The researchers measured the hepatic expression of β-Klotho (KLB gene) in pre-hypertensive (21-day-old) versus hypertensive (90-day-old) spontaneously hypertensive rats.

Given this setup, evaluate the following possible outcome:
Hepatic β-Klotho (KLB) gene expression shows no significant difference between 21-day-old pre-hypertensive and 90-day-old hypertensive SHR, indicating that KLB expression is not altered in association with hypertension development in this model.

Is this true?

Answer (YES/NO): NO